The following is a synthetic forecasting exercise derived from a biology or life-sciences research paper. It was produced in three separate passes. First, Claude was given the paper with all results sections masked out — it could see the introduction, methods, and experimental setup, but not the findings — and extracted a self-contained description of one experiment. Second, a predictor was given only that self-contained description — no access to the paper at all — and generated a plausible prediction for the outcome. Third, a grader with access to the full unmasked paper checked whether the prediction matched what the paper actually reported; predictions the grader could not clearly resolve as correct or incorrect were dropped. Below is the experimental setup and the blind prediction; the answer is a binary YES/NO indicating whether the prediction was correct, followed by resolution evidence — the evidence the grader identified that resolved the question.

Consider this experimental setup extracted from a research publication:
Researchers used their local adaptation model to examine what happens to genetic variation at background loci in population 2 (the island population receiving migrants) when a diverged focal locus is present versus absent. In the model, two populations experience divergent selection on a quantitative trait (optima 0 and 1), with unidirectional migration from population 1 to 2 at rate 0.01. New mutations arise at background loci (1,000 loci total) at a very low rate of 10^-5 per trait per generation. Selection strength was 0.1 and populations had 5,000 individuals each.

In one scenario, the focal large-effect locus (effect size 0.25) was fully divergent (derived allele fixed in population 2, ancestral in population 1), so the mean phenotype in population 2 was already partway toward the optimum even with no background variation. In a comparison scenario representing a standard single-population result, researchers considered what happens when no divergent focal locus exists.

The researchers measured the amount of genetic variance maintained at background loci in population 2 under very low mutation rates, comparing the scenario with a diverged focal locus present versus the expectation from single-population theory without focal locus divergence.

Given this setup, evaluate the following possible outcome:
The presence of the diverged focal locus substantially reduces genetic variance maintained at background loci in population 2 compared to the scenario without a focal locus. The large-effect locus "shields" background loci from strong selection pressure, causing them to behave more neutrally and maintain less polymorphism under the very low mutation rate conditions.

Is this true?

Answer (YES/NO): NO